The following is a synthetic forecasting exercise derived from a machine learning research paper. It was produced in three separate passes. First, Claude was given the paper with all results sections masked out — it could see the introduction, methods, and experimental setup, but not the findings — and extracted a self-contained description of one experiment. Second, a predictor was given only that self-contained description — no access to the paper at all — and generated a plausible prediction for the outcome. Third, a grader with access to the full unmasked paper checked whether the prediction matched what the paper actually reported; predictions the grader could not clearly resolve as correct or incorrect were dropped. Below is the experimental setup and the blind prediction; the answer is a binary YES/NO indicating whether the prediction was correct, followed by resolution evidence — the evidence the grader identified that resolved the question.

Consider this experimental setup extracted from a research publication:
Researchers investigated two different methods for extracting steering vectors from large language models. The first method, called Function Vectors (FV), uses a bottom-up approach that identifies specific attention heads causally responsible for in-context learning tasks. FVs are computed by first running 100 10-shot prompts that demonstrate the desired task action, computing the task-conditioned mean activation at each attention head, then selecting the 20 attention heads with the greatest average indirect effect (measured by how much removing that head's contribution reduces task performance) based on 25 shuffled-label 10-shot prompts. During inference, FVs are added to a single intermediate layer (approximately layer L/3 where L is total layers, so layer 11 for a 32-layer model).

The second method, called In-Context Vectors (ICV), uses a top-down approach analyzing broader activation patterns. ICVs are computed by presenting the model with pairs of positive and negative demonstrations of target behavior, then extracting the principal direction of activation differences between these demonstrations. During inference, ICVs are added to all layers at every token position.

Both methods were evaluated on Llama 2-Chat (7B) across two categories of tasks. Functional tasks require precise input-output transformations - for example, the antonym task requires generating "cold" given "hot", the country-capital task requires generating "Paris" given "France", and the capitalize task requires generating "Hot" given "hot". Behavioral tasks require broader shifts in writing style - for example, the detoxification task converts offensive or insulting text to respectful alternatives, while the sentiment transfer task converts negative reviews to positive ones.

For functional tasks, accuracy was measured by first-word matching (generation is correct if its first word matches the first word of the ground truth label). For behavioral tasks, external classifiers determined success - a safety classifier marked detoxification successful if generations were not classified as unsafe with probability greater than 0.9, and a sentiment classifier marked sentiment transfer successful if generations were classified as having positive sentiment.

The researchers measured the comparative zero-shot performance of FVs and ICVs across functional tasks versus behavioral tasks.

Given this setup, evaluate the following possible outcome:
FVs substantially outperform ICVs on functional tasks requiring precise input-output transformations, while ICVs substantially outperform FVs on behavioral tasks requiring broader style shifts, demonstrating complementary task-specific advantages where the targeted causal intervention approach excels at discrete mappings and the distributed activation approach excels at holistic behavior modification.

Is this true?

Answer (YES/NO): YES